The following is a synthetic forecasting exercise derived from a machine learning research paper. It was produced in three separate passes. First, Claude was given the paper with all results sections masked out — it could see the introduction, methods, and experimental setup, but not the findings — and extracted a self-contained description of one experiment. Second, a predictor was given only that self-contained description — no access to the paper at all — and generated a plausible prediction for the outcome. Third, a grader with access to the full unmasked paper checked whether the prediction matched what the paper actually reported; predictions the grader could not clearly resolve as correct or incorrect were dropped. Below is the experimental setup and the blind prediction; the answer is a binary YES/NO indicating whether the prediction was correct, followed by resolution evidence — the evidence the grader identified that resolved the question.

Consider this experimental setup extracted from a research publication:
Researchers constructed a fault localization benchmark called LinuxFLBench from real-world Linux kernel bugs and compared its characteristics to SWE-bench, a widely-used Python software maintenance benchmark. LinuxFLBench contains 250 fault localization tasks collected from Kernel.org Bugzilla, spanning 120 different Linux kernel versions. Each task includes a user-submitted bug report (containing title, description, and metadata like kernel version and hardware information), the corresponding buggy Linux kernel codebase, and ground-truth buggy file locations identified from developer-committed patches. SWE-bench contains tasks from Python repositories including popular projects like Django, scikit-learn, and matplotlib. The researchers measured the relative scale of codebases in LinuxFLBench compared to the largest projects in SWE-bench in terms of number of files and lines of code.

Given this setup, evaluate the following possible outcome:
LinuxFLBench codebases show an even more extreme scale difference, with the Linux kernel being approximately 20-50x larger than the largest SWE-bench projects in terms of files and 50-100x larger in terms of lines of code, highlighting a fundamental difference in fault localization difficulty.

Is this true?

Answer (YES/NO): NO